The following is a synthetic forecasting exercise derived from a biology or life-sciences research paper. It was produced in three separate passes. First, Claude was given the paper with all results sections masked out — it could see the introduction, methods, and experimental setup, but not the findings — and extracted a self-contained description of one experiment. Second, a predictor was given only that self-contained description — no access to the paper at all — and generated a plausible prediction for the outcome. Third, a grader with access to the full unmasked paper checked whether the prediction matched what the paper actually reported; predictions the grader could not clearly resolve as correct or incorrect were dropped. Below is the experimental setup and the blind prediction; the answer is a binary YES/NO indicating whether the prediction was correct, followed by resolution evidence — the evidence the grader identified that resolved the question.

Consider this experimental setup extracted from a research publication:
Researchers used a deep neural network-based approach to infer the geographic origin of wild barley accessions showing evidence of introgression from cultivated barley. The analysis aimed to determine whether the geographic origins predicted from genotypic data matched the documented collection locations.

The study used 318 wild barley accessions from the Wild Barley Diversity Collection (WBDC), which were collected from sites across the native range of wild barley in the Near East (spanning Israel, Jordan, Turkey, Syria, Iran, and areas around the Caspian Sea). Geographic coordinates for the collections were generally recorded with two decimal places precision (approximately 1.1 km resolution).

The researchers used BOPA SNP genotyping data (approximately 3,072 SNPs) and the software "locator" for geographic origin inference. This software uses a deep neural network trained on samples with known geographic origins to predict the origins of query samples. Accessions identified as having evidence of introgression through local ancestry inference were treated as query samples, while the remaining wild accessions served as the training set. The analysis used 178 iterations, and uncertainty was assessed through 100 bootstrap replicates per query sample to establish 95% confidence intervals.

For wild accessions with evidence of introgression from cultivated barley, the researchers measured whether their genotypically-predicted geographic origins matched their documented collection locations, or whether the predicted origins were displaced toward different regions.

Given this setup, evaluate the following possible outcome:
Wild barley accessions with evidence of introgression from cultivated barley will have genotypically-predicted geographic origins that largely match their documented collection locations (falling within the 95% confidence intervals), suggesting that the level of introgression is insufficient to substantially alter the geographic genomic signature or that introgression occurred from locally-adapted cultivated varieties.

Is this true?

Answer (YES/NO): NO